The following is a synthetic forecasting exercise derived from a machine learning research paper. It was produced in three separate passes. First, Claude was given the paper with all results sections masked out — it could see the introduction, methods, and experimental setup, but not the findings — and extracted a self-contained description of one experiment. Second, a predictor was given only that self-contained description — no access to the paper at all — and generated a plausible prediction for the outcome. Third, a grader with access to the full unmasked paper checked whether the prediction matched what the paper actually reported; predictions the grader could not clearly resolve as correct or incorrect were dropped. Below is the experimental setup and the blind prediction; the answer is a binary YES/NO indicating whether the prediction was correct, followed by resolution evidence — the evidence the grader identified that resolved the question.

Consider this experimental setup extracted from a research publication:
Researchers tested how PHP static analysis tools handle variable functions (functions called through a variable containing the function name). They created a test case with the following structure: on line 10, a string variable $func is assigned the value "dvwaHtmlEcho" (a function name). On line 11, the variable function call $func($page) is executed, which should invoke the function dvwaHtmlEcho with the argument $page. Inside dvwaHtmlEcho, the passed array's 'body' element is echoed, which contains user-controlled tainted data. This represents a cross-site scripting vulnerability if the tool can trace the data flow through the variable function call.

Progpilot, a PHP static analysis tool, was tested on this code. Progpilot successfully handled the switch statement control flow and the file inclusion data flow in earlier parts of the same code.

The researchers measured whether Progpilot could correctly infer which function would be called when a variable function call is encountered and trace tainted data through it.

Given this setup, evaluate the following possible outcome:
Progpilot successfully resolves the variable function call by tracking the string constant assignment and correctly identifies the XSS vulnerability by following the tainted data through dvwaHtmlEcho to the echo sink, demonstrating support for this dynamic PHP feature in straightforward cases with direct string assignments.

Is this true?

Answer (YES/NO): NO